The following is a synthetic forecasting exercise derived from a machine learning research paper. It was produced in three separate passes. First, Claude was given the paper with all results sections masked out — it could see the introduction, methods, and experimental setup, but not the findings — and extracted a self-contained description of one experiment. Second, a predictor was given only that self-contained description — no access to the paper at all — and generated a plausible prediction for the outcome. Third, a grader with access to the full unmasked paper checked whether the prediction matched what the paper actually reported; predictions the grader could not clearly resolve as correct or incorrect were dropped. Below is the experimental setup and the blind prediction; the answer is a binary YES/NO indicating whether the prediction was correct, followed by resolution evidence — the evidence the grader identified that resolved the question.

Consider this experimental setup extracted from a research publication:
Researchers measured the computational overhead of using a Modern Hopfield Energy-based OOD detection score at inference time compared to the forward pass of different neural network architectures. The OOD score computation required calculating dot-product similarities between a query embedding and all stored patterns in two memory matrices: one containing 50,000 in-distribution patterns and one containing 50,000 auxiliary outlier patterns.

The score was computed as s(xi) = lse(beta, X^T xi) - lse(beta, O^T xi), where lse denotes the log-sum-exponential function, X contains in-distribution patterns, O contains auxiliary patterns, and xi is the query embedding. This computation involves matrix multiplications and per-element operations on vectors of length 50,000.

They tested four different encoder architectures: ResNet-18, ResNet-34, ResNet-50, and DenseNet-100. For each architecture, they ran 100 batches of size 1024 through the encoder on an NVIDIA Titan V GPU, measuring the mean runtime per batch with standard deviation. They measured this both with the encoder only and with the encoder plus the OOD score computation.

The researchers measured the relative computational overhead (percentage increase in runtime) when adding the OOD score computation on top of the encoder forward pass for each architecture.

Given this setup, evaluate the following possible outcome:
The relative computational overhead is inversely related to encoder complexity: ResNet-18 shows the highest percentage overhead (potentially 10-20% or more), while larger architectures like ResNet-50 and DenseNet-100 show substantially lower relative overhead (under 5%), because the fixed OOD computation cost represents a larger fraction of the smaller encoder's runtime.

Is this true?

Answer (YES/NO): NO